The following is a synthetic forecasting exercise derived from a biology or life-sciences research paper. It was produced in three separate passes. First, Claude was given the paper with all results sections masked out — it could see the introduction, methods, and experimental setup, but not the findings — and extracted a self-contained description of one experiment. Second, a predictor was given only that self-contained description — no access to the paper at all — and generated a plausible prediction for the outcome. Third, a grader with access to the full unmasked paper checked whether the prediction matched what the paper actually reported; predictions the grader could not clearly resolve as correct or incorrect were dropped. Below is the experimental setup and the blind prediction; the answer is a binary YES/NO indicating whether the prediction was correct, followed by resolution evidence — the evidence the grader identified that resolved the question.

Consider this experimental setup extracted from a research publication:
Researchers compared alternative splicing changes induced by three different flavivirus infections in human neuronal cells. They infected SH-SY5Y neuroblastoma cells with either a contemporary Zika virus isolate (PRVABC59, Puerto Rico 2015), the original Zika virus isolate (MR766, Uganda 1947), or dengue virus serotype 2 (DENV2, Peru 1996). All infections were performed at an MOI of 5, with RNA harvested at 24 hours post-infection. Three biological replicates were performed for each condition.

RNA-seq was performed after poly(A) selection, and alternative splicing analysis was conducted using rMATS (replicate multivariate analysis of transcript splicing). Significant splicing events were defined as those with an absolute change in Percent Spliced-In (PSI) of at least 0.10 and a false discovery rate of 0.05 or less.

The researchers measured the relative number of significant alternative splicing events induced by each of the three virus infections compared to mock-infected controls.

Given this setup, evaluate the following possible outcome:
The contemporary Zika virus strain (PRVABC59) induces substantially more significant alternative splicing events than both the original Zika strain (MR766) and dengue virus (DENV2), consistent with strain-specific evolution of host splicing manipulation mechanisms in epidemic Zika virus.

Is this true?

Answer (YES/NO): YES